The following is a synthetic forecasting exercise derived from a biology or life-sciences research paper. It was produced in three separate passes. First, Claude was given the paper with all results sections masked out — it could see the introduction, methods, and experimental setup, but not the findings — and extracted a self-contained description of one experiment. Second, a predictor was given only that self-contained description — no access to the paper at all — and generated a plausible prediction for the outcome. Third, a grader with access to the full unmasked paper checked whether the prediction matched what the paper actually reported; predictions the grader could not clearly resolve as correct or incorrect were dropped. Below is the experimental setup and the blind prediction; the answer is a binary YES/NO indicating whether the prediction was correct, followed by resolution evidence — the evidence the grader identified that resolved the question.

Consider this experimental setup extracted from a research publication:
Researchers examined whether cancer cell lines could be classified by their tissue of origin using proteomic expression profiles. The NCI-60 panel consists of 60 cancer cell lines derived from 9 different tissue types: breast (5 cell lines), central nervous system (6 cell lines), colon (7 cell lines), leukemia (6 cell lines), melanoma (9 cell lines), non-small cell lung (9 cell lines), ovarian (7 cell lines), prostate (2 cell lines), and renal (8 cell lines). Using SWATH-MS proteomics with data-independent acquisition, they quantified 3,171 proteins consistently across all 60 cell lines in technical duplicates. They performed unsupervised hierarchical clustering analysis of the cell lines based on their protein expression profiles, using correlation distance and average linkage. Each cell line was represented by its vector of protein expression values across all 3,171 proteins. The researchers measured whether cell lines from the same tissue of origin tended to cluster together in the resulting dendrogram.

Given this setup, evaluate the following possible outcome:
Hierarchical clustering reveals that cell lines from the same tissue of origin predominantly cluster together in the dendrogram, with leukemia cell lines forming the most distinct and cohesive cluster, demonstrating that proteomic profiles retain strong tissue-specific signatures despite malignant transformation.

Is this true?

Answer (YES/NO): NO